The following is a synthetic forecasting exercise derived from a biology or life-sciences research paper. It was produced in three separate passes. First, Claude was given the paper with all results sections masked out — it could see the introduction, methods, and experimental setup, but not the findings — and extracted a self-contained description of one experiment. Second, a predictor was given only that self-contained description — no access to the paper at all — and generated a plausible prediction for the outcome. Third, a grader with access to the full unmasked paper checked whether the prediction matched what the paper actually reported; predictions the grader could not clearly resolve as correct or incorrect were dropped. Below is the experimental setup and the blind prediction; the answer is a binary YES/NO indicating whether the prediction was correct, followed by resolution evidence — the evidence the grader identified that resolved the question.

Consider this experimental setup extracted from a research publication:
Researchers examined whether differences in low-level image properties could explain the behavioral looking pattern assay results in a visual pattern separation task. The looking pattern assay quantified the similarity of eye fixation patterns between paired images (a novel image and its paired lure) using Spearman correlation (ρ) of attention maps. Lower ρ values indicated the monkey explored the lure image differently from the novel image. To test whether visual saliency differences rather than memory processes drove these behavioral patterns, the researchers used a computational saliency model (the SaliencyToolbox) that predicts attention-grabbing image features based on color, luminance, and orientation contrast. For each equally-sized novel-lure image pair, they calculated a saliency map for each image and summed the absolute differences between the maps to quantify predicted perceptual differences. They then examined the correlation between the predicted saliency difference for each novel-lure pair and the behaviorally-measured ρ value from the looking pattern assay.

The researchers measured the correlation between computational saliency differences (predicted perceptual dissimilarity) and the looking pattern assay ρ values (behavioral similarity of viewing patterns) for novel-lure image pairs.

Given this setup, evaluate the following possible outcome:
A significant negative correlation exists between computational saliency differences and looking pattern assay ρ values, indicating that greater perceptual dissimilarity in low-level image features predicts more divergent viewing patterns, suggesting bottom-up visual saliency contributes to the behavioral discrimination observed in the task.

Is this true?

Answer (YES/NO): NO